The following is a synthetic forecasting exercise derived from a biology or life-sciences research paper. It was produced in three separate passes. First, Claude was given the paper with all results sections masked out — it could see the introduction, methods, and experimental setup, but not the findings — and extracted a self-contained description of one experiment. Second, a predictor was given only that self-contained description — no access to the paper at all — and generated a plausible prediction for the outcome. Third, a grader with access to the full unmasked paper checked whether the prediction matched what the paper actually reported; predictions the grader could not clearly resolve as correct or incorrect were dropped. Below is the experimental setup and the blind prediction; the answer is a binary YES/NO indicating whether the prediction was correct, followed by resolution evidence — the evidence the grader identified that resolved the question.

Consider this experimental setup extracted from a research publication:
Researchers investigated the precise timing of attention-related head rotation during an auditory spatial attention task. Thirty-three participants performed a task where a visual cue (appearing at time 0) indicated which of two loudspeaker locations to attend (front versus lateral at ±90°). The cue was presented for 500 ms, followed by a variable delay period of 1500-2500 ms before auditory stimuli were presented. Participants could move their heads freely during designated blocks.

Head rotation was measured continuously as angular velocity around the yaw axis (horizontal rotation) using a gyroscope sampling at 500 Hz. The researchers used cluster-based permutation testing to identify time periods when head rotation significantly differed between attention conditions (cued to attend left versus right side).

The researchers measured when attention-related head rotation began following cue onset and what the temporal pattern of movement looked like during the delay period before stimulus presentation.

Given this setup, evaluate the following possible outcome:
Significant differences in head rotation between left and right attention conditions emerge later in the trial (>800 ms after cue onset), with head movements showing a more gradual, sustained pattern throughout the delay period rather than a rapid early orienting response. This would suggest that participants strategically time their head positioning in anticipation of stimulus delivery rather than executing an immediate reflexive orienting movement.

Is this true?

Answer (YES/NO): NO